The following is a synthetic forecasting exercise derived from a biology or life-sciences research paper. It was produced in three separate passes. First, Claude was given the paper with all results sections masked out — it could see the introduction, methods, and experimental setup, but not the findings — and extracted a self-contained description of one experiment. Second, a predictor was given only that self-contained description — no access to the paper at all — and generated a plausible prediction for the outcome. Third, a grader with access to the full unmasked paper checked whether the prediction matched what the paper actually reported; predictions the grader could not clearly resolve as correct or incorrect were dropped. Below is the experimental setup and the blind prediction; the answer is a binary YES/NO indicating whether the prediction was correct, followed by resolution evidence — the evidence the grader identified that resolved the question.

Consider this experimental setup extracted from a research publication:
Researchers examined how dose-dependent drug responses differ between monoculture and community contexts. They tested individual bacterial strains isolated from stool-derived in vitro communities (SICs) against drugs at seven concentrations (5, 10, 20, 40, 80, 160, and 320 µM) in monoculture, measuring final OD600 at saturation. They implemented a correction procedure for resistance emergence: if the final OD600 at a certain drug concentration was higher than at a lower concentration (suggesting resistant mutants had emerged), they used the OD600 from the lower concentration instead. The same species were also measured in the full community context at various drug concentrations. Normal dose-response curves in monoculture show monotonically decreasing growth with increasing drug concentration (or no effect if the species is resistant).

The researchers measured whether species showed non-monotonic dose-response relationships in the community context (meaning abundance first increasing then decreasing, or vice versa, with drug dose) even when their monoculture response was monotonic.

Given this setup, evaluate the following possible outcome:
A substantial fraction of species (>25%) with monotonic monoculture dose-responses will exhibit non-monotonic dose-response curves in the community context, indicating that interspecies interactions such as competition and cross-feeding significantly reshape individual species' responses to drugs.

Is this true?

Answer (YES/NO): YES